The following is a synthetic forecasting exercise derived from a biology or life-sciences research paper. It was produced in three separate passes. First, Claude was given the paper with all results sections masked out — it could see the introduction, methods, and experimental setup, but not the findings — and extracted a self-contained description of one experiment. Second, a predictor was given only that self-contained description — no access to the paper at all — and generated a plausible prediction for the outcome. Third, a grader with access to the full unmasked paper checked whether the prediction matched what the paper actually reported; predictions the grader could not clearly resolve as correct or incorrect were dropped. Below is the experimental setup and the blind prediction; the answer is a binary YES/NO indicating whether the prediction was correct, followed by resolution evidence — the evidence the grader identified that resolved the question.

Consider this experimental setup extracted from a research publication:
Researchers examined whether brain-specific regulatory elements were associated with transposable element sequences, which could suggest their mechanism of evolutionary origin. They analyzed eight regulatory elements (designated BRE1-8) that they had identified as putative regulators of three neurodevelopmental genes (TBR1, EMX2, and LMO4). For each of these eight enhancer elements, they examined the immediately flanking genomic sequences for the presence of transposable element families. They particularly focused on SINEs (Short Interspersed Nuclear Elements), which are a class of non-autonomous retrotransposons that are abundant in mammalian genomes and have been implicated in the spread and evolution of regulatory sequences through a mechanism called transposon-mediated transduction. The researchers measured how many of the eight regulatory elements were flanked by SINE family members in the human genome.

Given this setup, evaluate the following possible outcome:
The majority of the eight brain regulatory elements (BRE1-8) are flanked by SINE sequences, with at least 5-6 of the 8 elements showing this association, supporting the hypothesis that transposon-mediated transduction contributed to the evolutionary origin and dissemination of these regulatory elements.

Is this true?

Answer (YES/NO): YES